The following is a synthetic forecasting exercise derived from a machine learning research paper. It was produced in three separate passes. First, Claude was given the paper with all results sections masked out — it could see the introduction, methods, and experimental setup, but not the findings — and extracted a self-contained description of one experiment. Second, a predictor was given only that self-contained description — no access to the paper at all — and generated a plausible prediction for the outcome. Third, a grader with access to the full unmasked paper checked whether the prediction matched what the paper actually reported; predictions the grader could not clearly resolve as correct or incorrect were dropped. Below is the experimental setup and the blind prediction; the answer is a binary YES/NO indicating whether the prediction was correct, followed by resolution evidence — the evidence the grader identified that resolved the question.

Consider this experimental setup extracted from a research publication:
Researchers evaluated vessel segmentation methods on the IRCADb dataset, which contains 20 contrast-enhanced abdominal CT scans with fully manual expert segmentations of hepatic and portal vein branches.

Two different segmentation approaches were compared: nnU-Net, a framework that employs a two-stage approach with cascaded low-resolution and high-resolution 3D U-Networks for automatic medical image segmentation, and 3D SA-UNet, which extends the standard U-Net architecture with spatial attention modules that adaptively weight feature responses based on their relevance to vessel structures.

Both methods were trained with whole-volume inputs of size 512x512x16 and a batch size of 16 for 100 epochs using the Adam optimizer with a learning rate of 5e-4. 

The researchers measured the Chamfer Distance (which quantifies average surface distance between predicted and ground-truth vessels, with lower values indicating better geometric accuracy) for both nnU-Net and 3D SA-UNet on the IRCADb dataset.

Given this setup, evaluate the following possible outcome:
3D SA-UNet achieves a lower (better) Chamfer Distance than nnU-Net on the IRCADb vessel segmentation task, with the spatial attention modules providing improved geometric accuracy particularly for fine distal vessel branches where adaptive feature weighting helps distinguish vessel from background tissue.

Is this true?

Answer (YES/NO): NO